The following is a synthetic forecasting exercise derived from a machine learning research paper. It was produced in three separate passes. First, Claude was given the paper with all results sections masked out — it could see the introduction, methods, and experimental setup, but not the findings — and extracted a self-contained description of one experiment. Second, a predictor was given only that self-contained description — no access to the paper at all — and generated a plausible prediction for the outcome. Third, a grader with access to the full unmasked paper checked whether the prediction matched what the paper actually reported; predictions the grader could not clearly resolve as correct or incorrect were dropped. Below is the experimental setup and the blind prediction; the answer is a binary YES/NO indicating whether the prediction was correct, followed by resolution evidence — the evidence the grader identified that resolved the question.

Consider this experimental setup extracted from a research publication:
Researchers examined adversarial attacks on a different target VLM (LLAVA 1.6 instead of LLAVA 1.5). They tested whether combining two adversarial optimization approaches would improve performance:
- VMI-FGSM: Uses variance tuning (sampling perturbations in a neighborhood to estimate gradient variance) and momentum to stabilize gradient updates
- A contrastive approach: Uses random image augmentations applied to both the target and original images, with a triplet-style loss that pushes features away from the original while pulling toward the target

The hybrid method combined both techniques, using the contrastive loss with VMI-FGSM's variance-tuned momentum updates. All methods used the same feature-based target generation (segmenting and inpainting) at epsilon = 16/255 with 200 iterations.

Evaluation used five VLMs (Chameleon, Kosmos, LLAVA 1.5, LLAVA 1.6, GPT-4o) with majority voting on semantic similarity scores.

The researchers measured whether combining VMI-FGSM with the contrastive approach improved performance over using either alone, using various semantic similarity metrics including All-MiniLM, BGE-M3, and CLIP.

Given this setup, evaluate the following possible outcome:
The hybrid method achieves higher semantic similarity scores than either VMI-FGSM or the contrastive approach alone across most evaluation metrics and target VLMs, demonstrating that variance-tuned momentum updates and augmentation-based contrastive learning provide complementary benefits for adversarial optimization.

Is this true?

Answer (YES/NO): YES